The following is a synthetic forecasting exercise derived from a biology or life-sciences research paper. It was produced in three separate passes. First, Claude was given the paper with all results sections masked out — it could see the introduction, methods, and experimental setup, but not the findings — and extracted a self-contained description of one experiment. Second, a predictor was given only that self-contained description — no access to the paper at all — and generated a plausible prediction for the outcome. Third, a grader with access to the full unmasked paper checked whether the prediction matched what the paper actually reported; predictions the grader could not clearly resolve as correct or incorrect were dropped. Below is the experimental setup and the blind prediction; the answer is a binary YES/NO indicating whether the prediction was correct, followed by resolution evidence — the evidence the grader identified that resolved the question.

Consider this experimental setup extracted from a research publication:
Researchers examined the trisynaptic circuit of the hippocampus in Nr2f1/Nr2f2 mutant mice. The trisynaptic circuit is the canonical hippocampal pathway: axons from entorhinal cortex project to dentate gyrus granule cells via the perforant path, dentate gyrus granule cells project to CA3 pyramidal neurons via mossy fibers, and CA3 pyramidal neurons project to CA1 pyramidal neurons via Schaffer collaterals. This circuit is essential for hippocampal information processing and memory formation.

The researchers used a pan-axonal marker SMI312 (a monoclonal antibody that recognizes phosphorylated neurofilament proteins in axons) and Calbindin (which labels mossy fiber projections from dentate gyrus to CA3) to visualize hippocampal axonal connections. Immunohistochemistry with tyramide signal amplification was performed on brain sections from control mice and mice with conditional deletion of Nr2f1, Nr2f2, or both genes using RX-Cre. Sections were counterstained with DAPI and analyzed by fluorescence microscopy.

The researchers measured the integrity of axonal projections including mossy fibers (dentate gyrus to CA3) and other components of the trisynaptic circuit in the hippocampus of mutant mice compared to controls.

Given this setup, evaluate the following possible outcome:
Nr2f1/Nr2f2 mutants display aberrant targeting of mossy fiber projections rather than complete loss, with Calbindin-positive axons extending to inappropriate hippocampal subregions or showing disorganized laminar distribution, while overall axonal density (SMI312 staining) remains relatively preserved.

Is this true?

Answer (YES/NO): NO